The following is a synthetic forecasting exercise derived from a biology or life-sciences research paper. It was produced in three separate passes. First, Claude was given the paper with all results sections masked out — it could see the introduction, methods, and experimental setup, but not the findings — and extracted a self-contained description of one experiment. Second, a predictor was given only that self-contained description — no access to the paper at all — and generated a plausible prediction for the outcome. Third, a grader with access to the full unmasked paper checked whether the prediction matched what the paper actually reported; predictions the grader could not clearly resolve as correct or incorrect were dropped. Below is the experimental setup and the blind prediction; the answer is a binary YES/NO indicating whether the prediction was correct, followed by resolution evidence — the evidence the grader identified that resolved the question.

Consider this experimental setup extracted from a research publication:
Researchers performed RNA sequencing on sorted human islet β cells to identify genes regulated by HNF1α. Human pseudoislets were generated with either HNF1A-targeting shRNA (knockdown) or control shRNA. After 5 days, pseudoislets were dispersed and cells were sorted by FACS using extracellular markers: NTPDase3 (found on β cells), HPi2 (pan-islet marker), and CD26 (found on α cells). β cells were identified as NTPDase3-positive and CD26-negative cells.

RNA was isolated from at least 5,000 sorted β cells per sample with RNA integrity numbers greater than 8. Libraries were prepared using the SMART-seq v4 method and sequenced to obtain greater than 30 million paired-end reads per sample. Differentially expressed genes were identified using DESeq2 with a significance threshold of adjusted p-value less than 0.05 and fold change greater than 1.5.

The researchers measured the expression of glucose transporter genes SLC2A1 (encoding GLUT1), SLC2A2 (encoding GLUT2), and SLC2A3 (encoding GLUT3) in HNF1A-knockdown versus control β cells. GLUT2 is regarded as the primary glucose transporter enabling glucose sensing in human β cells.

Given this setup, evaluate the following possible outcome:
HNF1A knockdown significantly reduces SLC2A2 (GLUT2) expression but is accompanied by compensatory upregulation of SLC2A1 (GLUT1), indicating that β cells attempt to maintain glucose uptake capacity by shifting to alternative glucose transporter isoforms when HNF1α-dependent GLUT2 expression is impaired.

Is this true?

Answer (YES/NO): NO